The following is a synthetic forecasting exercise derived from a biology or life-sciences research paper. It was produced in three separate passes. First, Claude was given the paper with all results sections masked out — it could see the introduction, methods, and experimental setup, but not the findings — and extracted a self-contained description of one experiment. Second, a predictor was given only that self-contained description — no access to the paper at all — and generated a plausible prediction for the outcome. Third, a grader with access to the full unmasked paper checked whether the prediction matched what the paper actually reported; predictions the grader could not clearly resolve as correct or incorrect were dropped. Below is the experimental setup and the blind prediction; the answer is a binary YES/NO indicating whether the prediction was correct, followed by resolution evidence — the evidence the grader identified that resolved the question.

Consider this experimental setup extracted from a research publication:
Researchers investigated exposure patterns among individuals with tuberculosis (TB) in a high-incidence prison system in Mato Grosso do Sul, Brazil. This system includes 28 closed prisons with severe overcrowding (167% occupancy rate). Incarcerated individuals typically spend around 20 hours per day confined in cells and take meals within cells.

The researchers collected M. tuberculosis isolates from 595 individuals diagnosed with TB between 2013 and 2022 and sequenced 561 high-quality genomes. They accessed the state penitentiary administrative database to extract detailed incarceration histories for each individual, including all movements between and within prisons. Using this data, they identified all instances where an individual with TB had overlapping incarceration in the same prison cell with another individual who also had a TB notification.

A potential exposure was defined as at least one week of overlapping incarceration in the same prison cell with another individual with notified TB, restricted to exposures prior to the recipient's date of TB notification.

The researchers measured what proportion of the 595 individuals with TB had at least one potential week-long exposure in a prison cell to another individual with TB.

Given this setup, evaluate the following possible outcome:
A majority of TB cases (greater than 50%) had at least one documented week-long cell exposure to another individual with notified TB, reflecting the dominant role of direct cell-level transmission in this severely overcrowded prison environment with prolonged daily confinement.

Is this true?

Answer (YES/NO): YES